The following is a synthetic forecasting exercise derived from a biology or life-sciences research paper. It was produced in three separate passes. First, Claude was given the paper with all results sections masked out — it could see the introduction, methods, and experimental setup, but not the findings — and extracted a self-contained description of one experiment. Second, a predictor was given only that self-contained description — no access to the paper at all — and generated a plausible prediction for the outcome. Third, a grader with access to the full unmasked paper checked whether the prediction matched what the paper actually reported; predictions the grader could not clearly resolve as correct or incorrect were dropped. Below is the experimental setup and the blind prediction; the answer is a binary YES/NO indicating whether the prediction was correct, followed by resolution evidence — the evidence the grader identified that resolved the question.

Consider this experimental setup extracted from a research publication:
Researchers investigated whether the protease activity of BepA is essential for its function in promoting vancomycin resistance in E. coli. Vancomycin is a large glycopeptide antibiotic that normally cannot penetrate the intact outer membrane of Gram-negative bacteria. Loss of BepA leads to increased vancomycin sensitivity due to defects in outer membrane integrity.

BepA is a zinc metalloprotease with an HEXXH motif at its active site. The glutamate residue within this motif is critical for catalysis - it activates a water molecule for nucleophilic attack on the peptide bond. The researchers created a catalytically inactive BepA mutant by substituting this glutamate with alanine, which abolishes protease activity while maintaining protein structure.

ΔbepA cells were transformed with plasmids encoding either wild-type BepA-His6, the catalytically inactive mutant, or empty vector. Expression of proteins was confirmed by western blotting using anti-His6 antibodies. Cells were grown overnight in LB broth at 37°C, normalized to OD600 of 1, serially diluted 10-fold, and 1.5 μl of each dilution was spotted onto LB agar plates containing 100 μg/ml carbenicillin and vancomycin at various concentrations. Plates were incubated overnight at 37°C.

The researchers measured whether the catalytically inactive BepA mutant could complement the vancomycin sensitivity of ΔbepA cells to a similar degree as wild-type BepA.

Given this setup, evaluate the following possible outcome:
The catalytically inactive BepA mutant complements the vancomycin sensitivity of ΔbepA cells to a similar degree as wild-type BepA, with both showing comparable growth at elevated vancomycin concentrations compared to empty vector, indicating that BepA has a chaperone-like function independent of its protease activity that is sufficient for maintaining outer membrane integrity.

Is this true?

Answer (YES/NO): NO